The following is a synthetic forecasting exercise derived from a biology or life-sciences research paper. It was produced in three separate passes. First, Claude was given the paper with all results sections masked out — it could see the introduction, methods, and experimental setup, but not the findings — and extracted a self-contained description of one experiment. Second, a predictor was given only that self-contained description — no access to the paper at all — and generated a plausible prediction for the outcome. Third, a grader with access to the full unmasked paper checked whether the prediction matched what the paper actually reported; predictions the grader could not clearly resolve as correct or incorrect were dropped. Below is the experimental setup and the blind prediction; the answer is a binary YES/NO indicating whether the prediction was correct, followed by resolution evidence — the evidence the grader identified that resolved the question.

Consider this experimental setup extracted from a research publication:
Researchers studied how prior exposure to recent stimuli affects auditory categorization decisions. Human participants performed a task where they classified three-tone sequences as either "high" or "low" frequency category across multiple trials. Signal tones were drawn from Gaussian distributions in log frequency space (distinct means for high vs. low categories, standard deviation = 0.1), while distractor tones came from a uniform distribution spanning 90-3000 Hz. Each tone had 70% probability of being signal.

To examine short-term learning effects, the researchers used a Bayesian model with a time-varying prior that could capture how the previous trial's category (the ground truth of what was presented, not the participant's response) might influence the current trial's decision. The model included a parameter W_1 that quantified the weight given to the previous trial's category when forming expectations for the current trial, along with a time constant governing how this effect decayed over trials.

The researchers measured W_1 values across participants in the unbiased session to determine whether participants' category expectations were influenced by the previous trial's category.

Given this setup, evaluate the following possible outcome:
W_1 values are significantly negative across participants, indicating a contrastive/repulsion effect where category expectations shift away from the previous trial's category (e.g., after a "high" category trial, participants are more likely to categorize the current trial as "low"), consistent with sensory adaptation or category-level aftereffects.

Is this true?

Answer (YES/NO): NO